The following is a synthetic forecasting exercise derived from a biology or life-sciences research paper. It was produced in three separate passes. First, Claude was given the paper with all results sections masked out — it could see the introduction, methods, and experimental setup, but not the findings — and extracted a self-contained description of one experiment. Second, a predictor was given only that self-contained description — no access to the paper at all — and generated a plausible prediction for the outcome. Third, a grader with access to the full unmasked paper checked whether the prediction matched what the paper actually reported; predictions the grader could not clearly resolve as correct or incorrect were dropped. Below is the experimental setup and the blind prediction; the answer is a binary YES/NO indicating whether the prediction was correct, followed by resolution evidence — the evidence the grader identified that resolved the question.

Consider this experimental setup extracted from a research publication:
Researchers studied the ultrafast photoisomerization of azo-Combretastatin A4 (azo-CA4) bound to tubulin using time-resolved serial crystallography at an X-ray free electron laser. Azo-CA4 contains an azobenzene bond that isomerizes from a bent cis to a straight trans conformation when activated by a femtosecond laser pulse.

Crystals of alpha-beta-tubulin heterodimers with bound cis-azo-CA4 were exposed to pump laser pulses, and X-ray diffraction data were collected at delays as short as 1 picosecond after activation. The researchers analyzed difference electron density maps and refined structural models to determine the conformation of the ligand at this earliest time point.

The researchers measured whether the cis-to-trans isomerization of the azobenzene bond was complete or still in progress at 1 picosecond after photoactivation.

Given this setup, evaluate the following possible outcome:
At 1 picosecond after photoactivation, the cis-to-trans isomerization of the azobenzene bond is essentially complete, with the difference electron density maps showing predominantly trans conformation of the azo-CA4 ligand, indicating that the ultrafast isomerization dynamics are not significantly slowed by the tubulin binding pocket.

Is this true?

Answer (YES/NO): YES